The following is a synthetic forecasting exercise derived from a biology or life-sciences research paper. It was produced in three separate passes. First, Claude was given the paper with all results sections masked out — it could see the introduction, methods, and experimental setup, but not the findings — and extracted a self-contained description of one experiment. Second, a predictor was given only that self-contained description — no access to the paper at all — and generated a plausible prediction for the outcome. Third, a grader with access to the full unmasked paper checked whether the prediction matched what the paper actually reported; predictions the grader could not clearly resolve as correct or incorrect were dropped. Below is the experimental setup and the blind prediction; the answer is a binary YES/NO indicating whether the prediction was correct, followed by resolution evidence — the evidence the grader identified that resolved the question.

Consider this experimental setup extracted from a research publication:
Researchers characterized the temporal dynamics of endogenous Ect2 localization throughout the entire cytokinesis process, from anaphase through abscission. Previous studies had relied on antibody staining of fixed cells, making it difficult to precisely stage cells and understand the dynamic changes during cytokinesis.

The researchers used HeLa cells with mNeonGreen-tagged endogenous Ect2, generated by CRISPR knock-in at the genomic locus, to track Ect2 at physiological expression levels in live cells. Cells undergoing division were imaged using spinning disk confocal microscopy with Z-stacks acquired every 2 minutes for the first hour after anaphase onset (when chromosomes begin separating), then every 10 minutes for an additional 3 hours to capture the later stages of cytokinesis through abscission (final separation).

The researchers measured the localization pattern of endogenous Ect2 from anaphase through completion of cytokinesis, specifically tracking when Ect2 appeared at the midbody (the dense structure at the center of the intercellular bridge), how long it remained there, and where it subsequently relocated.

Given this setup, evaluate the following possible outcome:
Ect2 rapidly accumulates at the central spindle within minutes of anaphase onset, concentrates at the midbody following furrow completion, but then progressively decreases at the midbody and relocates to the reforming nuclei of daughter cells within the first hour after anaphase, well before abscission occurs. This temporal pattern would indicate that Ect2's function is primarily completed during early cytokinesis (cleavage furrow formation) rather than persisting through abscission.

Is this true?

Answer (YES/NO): YES